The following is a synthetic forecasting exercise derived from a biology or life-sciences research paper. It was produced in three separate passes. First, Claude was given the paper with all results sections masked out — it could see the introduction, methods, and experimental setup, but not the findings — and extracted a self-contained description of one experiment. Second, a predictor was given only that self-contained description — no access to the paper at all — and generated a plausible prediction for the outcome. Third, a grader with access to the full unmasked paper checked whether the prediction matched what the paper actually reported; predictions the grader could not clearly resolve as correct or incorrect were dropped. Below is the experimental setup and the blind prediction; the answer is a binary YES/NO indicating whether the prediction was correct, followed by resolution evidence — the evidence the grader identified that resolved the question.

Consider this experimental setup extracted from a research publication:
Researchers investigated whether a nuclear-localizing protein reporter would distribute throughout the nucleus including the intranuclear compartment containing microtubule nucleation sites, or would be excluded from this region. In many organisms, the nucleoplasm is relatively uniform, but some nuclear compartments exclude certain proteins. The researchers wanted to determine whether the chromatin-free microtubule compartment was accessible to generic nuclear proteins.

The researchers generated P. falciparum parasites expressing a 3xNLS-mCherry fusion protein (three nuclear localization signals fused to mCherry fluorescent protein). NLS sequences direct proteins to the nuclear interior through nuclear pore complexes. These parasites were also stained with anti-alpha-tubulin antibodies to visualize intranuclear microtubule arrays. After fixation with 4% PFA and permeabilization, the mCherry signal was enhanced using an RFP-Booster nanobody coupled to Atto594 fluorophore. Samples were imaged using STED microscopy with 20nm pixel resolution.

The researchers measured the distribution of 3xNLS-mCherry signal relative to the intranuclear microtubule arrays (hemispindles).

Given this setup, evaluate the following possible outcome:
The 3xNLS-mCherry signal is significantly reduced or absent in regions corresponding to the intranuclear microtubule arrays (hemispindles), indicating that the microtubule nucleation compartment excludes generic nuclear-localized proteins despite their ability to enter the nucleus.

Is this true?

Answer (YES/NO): NO